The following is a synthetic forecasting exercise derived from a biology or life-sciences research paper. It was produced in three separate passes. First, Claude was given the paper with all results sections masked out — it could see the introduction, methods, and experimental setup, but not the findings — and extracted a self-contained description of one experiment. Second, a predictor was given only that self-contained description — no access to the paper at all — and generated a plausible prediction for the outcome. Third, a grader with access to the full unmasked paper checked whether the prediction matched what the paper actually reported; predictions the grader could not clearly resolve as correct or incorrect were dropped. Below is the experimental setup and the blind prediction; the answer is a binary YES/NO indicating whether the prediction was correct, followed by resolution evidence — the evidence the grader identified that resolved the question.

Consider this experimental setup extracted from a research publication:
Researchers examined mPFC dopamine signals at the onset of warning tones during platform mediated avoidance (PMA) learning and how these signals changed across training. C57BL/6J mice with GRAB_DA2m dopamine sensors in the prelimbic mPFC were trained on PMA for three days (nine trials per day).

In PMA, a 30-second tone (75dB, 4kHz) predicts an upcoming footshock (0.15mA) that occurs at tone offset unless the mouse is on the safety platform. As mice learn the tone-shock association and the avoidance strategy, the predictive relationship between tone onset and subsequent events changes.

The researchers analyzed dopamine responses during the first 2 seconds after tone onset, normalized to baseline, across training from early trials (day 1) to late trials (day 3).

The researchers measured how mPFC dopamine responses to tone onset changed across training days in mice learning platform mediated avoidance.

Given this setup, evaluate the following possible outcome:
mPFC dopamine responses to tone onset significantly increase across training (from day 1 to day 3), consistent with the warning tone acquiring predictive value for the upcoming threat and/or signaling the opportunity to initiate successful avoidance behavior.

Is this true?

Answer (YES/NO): NO